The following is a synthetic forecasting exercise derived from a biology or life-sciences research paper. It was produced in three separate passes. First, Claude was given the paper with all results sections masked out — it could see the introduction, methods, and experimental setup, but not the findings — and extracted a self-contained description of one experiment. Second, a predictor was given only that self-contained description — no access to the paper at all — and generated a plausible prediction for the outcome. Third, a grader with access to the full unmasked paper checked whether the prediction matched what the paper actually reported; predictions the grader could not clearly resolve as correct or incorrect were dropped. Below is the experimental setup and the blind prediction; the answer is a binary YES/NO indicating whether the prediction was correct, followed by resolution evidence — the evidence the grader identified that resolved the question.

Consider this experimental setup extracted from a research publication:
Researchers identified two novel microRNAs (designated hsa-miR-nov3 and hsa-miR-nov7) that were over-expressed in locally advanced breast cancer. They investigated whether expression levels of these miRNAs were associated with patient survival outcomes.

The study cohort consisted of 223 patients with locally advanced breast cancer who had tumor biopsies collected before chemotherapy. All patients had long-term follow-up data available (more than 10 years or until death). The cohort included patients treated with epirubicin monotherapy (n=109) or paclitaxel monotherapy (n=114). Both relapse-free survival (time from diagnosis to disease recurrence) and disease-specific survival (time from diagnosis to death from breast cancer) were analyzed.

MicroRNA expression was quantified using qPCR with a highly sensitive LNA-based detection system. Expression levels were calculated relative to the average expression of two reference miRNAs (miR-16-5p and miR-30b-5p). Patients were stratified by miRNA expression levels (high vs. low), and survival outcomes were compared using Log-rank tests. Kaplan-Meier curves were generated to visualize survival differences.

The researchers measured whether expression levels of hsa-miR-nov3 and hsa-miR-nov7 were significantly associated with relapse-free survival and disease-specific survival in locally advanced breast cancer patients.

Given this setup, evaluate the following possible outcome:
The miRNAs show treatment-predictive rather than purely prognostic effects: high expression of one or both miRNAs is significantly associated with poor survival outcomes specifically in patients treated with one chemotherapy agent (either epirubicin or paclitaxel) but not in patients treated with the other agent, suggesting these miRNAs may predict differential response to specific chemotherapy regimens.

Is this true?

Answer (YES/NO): NO